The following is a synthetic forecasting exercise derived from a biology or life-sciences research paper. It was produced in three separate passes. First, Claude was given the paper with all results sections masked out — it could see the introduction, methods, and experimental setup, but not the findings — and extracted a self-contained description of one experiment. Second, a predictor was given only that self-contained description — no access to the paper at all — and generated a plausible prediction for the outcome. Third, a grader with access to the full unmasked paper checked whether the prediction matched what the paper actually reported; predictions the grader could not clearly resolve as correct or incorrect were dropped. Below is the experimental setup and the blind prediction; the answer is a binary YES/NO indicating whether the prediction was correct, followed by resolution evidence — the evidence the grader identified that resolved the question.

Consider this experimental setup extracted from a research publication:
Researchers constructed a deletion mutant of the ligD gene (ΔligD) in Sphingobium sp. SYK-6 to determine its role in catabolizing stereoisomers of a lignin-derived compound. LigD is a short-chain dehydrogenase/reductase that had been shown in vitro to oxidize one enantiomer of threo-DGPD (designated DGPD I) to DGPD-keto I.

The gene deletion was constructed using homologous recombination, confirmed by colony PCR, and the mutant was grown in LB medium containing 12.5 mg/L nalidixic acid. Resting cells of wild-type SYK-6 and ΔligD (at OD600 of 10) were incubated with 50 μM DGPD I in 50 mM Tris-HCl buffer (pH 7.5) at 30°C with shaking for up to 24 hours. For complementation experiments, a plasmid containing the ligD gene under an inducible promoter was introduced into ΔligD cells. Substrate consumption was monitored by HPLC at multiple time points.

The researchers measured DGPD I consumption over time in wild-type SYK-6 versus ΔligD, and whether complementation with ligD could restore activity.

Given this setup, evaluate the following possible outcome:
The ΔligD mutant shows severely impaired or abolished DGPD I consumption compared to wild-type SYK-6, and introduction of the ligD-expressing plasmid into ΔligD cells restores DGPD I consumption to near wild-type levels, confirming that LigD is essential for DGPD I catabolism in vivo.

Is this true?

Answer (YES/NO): NO